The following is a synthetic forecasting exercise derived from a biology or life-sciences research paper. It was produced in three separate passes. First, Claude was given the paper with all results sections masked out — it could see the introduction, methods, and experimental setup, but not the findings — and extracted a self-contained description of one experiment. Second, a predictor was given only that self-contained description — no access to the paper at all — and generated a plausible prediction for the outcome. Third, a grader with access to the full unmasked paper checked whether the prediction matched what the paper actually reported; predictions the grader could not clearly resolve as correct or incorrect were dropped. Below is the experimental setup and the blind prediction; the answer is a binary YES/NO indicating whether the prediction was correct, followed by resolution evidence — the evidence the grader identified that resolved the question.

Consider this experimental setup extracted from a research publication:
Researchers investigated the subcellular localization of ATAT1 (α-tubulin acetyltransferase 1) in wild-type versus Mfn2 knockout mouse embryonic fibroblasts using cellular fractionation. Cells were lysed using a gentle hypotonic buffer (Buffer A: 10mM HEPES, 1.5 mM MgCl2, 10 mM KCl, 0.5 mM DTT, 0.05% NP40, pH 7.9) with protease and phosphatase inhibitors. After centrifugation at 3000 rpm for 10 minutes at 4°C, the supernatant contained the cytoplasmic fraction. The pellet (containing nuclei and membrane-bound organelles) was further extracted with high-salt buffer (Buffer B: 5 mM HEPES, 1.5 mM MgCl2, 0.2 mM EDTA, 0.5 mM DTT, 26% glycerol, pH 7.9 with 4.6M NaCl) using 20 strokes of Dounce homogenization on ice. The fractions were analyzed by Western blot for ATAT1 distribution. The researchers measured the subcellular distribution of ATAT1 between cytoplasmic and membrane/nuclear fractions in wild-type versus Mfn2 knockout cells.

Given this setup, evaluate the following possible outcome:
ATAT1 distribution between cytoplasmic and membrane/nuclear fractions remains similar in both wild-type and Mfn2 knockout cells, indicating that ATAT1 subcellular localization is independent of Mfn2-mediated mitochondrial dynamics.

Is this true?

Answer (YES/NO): NO